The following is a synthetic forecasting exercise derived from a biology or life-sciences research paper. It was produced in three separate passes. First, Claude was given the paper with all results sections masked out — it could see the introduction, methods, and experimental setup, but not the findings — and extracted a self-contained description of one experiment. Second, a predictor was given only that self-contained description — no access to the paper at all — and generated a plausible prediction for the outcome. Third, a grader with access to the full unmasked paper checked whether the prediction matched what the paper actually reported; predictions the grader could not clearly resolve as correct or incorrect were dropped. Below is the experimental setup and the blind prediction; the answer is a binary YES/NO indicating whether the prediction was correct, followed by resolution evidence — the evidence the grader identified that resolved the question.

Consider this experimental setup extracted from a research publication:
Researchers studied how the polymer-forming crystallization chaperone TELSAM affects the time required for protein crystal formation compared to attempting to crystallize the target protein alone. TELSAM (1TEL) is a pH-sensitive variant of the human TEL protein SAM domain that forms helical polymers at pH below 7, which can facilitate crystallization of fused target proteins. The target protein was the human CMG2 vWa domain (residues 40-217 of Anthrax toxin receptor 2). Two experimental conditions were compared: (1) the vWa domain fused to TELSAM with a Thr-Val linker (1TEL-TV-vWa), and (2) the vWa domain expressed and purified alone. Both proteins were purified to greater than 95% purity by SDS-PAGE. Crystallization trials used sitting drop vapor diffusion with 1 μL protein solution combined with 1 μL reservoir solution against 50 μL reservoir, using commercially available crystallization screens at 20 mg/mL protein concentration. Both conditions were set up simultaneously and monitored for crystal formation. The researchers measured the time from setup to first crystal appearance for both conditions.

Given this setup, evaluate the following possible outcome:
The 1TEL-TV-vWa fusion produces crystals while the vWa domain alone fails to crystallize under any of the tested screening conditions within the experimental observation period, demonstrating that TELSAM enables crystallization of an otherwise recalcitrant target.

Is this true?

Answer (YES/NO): NO